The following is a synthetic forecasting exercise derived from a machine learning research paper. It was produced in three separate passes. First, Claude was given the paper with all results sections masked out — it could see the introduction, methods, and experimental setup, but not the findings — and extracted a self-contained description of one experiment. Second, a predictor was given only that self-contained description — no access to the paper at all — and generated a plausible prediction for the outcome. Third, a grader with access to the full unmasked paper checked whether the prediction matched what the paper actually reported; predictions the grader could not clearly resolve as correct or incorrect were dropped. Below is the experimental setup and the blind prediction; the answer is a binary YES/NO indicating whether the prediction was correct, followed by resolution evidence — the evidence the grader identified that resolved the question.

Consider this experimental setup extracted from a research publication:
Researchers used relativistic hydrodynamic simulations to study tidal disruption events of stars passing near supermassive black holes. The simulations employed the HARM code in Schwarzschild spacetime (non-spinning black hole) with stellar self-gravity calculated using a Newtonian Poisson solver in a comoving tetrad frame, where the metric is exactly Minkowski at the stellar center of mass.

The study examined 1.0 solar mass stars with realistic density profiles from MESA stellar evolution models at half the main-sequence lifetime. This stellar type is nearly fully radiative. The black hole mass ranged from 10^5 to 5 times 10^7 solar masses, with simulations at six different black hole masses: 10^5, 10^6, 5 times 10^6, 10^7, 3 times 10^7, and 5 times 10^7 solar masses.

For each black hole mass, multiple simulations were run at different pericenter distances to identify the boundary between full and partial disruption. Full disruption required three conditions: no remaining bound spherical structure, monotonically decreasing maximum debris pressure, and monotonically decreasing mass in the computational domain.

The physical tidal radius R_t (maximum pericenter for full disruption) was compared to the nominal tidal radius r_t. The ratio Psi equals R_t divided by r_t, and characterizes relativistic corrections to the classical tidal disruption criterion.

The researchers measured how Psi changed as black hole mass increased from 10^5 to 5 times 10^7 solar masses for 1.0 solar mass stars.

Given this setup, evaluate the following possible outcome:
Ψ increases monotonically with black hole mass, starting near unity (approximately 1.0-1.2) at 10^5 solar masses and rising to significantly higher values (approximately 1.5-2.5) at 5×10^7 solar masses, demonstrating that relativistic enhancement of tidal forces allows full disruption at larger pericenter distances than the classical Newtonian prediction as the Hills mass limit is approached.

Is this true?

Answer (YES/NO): NO